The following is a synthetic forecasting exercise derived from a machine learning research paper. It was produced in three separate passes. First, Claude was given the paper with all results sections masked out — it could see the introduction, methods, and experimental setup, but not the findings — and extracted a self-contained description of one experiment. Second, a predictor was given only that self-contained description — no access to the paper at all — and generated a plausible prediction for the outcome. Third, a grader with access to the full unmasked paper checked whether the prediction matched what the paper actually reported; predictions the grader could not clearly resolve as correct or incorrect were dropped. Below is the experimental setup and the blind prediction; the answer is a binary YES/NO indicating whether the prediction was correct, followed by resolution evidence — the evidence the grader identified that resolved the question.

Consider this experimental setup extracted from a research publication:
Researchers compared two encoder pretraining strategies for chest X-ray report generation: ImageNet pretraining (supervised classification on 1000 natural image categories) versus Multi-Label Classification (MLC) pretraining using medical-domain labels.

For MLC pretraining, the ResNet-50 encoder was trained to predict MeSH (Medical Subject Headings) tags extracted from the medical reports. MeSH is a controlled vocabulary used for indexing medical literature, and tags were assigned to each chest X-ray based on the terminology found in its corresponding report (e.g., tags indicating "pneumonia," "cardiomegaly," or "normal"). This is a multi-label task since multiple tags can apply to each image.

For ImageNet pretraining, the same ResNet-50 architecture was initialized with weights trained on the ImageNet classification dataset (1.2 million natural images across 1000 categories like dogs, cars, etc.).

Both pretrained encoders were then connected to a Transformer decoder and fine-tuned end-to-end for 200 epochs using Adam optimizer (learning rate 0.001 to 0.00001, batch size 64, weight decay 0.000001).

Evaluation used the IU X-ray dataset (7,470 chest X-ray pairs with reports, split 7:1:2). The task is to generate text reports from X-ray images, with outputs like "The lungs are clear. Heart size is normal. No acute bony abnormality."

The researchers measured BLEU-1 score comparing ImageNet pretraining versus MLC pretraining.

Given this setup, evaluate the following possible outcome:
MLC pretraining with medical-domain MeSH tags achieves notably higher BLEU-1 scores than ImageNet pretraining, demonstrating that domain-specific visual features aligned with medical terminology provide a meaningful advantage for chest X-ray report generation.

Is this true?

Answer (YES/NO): YES